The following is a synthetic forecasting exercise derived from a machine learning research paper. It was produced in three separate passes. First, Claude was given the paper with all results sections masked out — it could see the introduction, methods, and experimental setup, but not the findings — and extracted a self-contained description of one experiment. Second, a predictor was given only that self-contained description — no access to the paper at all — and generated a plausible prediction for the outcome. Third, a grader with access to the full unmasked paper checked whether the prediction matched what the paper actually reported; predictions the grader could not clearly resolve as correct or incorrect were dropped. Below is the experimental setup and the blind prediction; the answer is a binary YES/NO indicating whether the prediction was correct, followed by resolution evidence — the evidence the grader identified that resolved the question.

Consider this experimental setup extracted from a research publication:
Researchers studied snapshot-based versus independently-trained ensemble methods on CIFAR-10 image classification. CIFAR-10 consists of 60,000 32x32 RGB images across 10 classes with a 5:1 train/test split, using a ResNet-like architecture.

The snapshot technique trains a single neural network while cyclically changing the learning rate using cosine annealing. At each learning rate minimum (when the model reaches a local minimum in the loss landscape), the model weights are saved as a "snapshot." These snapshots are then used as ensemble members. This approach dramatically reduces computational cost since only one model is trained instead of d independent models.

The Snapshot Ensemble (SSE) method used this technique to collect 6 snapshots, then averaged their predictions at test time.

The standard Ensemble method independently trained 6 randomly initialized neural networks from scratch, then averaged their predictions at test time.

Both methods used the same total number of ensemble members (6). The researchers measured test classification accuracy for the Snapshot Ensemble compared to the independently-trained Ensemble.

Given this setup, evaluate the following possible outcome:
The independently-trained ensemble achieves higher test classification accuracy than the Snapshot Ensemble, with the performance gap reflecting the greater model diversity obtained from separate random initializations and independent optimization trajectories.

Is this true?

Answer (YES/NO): YES